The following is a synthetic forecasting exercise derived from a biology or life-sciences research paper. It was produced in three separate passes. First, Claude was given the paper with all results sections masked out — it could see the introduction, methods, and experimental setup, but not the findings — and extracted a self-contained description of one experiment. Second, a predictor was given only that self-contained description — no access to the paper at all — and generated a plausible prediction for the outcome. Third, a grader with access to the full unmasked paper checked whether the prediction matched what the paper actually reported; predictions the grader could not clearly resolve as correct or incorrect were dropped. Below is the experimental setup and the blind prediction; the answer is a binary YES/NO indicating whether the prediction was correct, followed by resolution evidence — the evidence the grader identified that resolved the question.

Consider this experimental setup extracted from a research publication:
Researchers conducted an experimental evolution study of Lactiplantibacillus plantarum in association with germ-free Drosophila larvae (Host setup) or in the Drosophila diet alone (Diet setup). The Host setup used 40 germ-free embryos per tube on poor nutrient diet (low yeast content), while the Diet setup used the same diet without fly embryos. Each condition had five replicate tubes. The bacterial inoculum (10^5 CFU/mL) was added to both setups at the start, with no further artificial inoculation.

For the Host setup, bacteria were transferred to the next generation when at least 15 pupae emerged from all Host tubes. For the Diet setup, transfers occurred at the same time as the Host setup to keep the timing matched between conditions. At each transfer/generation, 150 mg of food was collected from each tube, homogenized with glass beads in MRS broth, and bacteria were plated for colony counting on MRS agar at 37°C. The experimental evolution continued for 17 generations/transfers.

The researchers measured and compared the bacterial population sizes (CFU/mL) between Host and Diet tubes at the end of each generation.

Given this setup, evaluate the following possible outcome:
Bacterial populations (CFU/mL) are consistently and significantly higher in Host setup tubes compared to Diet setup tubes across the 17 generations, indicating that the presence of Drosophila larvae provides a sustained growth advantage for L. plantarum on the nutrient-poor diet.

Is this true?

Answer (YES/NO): NO